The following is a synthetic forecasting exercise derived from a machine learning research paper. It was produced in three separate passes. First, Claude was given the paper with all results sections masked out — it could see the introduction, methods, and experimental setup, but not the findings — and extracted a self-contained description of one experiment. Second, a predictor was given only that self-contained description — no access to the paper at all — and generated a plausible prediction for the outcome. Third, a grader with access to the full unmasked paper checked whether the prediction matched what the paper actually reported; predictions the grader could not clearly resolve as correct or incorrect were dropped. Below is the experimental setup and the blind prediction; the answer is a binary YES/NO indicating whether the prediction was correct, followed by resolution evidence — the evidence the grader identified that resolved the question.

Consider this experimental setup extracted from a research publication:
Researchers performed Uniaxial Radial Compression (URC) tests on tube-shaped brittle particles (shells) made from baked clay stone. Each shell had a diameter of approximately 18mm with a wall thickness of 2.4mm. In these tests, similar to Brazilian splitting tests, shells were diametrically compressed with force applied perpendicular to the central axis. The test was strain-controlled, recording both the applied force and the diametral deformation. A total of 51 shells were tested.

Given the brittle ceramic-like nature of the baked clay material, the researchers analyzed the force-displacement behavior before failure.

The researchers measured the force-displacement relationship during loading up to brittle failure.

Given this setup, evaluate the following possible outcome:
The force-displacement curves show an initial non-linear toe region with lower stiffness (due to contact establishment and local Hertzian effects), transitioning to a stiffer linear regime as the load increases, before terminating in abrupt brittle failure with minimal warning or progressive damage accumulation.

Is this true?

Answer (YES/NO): NO